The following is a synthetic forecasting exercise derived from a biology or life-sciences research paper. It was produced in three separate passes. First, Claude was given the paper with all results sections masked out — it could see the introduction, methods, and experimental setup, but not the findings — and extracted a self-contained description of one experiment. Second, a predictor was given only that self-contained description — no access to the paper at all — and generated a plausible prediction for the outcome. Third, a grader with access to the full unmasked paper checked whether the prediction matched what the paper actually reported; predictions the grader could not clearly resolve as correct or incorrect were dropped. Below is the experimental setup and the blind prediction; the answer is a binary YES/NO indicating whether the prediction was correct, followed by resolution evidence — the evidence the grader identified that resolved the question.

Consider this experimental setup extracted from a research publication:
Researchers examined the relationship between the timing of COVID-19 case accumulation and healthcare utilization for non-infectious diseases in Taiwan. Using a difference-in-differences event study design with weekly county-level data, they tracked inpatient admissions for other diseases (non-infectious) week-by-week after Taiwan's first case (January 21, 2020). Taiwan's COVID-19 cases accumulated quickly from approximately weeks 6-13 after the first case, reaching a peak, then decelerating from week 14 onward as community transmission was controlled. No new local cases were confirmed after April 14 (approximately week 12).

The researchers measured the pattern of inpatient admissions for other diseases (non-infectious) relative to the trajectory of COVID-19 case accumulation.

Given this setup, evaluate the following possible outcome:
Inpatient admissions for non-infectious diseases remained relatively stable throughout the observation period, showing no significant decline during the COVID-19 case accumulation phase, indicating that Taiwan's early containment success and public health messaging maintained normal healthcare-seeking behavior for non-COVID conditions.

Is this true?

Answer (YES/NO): NO